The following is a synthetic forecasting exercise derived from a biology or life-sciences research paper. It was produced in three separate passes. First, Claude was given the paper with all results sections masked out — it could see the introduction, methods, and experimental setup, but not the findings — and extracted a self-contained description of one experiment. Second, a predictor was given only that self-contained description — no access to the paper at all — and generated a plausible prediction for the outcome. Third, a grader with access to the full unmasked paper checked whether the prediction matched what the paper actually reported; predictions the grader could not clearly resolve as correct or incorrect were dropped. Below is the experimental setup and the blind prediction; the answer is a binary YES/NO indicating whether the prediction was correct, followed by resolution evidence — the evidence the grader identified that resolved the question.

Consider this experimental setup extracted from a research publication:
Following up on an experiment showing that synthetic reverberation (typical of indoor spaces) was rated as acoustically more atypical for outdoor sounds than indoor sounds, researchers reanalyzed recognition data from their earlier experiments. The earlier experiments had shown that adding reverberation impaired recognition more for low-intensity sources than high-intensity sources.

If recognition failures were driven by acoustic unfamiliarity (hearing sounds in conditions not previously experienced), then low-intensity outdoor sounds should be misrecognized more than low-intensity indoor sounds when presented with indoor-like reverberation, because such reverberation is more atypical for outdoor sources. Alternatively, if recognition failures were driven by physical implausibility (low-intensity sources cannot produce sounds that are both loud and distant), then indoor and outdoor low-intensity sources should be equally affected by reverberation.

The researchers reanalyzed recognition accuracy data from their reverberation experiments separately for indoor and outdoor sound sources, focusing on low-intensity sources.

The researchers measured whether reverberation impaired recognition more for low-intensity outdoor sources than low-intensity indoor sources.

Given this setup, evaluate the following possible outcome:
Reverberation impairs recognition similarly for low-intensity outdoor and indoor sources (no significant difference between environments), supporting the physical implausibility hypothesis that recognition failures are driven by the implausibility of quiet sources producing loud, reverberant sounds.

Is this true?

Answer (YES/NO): NO